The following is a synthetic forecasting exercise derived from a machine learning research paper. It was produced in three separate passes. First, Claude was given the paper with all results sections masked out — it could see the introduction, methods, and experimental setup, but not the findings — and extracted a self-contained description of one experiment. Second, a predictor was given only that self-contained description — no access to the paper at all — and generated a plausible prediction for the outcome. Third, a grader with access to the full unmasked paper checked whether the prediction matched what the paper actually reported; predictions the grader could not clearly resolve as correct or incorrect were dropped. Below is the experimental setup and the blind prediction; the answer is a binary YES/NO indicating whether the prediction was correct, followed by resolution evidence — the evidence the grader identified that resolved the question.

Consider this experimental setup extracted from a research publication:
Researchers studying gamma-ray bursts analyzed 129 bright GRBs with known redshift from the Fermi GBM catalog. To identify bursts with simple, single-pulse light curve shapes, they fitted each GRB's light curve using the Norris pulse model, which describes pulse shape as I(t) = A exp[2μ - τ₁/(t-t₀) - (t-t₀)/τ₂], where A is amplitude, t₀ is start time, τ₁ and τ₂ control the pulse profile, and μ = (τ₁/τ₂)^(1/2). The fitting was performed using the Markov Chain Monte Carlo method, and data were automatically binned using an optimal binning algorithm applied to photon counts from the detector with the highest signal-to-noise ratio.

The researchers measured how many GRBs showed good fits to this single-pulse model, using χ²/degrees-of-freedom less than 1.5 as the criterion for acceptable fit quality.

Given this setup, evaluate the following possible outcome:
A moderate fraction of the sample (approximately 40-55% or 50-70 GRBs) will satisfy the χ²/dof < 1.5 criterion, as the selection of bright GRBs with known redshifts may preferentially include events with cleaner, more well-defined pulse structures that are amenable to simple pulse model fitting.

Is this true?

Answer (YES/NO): NO